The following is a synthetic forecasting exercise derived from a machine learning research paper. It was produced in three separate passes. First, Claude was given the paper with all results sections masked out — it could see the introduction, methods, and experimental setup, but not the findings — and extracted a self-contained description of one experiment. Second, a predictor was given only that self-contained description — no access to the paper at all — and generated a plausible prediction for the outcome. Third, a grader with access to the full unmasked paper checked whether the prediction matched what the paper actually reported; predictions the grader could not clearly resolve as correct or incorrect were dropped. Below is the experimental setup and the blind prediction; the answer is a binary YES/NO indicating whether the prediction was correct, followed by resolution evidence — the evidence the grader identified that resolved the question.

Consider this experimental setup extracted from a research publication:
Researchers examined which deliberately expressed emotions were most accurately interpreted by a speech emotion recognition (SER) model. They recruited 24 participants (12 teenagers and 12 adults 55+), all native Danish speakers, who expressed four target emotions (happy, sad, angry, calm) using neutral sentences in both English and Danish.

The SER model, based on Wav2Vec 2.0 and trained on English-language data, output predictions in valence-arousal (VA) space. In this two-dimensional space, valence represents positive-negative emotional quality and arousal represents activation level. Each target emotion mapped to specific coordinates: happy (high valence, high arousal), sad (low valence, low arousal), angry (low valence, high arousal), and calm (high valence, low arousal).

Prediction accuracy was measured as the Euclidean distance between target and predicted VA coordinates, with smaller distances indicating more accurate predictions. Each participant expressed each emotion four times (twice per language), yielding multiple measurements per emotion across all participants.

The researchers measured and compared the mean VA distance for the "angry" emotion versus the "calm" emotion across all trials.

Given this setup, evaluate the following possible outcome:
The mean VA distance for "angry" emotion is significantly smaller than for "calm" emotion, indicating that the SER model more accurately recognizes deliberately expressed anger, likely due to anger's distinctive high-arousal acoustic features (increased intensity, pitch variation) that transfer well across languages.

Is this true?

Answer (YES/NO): NO